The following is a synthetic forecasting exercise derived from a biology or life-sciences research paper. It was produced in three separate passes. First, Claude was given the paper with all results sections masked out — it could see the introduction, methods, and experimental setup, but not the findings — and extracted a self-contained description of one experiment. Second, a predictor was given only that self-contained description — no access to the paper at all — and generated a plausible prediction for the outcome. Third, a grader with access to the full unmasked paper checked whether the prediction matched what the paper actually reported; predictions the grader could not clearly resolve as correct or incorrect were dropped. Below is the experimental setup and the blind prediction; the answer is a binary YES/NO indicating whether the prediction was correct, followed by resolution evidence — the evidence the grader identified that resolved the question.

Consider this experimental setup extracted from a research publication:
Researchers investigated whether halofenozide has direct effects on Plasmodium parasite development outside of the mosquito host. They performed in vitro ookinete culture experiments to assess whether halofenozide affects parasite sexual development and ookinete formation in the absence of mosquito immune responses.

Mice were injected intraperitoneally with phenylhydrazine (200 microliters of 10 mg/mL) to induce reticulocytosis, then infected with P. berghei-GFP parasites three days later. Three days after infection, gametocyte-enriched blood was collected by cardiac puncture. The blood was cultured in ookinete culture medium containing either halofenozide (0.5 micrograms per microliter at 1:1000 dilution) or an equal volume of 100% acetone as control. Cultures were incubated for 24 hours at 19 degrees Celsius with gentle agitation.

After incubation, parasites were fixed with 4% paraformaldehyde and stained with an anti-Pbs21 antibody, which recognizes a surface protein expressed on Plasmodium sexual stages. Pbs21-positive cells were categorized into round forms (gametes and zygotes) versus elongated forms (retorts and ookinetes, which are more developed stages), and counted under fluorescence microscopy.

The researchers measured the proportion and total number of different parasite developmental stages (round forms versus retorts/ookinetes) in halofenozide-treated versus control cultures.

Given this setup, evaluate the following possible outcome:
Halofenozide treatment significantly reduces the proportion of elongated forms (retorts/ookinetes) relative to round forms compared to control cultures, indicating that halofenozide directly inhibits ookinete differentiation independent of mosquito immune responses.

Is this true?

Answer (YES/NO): NO